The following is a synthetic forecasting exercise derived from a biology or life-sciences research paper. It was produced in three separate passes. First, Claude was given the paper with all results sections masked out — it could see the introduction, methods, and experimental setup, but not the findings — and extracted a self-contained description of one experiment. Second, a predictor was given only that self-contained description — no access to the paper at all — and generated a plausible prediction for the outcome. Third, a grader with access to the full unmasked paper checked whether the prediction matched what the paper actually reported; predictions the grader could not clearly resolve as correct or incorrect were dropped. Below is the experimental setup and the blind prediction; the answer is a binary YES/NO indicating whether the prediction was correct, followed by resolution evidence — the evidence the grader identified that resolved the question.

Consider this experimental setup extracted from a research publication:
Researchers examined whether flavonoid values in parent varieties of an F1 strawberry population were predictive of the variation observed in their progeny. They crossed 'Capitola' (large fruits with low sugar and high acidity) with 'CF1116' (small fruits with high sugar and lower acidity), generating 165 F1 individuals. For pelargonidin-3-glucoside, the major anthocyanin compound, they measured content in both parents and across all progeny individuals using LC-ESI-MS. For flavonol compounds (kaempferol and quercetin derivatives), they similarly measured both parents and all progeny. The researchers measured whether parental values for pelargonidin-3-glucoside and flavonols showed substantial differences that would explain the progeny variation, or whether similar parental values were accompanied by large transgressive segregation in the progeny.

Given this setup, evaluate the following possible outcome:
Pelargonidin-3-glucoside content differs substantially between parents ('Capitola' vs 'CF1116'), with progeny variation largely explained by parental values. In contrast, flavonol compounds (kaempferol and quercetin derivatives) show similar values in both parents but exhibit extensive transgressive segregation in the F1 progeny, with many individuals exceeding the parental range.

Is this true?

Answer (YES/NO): NO